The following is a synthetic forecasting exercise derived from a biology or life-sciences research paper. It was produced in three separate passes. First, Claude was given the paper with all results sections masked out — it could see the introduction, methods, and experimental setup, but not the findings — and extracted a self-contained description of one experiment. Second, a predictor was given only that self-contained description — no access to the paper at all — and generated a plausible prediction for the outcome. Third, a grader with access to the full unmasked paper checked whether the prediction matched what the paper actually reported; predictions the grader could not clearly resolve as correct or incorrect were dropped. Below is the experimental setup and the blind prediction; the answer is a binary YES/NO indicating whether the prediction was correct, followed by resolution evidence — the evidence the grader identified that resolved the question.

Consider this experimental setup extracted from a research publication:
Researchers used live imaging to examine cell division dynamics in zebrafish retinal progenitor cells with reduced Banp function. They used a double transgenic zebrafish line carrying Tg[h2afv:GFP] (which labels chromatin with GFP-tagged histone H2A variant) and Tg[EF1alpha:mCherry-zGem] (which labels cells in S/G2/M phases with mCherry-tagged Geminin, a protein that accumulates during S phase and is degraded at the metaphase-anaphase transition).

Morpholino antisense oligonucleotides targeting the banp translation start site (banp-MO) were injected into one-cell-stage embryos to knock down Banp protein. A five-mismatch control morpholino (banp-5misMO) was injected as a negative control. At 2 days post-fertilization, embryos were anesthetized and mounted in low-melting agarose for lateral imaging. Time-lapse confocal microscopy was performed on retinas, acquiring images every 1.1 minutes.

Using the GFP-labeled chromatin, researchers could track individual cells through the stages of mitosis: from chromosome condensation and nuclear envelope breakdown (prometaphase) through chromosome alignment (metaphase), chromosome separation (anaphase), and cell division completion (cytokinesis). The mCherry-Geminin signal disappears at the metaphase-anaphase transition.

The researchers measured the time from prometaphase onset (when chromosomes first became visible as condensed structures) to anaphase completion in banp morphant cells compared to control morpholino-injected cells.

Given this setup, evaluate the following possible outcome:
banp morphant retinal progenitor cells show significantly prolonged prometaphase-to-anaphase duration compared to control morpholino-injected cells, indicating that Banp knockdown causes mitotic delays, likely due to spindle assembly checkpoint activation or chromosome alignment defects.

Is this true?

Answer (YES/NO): YES